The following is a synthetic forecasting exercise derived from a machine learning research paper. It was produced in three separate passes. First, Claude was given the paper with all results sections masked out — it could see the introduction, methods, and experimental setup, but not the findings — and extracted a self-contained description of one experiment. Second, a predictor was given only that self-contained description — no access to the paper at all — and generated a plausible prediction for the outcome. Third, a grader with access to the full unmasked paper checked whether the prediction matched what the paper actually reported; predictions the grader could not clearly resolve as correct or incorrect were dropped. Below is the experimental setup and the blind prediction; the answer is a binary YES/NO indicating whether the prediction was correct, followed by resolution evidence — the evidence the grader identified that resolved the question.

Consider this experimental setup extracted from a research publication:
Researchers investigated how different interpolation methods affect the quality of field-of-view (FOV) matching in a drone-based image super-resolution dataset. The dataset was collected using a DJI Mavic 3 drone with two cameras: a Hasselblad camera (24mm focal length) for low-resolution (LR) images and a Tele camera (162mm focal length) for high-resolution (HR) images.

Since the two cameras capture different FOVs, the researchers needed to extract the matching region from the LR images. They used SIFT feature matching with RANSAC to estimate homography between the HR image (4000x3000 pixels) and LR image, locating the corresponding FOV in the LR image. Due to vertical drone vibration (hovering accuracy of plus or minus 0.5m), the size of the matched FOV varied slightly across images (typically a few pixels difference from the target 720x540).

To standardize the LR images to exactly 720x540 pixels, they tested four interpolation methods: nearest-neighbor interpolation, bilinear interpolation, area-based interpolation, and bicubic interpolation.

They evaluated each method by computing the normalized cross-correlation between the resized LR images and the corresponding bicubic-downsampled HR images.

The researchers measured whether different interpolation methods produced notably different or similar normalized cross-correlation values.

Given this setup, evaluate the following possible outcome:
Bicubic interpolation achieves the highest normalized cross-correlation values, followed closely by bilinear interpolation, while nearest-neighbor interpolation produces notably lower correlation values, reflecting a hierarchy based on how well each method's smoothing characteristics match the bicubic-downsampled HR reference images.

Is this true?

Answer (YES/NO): NO